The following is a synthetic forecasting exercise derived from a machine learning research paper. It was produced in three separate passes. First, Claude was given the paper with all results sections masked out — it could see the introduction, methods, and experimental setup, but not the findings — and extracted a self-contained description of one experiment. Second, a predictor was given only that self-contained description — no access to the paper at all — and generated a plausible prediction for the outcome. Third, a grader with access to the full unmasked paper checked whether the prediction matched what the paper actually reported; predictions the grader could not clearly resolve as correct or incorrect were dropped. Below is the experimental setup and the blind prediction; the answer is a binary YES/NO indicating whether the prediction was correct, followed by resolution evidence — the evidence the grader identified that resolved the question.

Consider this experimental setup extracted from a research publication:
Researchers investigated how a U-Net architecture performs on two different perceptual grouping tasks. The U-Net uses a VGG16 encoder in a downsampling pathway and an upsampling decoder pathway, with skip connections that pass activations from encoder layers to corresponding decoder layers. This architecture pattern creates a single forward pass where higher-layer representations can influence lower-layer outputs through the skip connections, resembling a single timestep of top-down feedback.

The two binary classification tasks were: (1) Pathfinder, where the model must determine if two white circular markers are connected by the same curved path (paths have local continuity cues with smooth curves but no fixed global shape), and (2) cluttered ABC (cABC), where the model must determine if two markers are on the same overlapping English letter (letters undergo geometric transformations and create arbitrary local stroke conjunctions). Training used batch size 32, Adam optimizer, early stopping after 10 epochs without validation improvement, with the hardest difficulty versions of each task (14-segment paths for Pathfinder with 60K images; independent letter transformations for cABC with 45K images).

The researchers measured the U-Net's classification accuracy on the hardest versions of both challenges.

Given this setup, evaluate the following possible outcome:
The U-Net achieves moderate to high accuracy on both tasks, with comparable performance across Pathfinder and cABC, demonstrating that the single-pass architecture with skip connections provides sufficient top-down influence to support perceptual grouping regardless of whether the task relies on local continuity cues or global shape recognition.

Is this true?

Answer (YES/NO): NO